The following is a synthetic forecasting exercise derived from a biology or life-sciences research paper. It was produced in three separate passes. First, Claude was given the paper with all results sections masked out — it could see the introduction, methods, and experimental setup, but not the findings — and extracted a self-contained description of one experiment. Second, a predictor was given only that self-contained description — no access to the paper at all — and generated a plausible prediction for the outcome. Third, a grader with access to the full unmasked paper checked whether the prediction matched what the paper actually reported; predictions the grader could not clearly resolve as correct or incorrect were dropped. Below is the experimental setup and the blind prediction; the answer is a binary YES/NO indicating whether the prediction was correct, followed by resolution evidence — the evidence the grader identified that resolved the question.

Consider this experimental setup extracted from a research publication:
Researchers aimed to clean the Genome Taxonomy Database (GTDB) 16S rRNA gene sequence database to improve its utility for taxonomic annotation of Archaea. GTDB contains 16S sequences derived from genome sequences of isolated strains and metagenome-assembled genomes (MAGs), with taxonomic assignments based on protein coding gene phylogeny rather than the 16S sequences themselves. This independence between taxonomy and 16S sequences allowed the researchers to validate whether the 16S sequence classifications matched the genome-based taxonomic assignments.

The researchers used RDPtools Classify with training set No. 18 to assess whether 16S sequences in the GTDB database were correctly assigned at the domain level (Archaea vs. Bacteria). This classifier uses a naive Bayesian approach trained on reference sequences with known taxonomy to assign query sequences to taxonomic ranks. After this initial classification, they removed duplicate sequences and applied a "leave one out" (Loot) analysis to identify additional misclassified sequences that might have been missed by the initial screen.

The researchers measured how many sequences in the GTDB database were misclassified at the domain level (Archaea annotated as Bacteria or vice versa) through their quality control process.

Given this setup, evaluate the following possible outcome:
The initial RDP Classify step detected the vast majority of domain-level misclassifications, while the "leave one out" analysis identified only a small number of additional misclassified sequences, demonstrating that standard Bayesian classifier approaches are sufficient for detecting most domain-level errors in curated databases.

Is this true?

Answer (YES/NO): YES